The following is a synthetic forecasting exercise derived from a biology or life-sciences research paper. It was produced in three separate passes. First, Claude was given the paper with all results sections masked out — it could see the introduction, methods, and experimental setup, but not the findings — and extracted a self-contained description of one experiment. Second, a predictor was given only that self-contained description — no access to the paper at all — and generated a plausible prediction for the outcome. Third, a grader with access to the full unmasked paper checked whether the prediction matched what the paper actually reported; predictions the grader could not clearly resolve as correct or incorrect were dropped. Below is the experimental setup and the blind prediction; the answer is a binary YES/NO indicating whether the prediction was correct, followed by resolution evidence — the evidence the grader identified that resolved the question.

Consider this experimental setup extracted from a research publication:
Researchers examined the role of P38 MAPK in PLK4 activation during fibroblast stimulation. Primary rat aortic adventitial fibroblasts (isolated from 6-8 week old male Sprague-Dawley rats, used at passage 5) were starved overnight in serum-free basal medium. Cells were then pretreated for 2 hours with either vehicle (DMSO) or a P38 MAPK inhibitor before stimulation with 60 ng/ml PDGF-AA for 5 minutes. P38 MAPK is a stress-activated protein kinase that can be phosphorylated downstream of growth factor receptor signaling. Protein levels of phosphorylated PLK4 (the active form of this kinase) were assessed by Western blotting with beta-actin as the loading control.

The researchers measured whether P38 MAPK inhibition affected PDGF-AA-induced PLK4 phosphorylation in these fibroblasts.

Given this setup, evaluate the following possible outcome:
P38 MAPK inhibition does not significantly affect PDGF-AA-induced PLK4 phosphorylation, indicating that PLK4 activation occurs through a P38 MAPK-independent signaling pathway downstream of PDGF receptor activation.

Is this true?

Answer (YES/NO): NO